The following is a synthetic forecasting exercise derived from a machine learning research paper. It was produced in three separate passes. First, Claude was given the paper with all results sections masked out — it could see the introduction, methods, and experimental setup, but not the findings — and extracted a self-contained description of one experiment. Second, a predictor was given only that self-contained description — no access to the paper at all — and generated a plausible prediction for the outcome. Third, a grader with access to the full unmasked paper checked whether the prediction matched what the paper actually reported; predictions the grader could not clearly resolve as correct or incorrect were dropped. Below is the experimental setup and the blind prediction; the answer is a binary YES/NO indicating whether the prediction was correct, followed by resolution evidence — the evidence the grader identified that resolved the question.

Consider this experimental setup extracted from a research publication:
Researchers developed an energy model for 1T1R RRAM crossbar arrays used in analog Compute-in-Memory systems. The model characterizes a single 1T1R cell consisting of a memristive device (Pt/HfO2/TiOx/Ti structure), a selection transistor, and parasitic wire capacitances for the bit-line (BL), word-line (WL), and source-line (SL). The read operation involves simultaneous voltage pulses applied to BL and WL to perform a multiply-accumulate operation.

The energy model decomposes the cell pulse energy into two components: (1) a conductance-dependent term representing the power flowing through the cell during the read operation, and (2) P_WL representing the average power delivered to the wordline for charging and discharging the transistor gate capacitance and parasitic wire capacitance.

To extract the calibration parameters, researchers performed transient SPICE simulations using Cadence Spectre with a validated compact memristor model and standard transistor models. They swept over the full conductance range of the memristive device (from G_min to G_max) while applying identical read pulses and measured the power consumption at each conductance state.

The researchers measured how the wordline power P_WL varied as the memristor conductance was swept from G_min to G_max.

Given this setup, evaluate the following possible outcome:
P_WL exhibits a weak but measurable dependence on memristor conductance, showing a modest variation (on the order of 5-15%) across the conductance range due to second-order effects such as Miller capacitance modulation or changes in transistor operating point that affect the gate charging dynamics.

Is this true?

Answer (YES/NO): NO